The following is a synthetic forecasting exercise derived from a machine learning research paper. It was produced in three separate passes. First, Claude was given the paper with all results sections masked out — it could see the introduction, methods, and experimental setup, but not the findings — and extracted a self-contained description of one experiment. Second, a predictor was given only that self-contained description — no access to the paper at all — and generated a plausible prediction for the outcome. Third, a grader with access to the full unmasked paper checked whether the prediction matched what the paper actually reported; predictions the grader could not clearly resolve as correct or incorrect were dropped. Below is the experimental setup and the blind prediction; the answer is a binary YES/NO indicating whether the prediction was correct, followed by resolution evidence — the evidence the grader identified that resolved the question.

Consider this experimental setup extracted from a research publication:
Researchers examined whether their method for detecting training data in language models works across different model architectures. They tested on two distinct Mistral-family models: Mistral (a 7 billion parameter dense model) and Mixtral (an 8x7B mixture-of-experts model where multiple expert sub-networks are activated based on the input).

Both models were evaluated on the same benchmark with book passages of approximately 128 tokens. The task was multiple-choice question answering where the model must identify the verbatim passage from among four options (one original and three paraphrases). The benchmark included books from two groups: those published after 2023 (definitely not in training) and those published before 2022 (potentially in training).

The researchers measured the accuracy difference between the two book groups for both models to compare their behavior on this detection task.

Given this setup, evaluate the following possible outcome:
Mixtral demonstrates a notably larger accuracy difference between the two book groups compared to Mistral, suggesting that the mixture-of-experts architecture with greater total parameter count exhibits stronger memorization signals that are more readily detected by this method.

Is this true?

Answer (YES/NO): YES